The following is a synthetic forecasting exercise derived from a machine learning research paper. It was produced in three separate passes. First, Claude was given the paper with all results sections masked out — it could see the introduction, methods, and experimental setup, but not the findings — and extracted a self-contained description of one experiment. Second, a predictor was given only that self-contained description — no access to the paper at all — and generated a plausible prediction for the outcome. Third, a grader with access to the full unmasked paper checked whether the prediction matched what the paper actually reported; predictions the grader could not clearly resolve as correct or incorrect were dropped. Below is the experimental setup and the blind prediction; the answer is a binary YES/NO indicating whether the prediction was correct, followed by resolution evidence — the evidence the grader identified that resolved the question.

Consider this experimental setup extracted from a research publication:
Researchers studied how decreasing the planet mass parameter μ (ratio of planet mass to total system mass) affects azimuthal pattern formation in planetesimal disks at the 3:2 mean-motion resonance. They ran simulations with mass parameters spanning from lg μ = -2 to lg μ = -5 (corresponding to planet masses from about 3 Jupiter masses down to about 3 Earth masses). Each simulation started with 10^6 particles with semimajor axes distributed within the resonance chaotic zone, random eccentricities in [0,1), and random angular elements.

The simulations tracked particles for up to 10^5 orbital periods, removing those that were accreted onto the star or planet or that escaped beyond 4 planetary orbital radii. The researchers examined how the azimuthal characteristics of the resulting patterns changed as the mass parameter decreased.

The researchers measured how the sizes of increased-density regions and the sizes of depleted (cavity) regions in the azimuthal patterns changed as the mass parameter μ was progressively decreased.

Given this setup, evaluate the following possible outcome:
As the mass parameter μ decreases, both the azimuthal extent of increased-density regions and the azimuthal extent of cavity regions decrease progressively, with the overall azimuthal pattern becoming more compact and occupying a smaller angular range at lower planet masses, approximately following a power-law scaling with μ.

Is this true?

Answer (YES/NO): NO